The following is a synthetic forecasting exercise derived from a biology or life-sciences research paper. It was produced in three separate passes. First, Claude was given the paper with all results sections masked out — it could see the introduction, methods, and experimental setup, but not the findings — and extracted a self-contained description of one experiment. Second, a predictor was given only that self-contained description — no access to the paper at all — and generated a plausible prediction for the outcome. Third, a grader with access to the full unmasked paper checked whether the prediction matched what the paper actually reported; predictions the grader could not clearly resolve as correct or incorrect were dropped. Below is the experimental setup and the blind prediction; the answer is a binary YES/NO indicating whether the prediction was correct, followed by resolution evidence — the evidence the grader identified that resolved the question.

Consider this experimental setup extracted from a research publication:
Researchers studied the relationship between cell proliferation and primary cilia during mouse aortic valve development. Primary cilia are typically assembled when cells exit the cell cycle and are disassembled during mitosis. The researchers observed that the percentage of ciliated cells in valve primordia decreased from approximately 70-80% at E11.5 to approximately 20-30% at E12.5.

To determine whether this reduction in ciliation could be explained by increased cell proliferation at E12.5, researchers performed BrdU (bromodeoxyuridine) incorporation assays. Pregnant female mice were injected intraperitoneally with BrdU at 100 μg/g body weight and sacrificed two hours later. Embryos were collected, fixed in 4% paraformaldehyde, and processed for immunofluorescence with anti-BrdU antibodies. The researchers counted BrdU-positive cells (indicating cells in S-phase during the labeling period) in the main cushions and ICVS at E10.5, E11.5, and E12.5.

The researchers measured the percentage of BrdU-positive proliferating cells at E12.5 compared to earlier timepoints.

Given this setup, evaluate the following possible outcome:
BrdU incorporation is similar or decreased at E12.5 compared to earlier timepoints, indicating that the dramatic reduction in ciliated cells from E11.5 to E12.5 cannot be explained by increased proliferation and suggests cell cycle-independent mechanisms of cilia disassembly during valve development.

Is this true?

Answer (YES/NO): YES